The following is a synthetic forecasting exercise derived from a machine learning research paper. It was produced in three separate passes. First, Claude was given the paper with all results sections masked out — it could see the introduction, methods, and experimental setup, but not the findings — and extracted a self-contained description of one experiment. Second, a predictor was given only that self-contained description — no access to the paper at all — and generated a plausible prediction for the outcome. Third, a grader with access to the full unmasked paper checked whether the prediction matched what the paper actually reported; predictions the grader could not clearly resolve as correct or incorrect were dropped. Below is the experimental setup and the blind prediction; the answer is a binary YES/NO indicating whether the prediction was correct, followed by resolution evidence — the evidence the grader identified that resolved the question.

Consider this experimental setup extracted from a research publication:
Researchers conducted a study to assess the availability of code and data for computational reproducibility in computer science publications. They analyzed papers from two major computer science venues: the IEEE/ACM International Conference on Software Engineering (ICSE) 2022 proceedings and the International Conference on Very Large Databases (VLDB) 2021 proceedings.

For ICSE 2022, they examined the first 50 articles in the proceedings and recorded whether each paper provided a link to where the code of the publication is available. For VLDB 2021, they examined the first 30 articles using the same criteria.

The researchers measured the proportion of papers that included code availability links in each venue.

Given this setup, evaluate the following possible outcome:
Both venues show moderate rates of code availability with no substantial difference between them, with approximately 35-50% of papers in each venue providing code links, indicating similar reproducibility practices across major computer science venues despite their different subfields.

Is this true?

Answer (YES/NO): NO